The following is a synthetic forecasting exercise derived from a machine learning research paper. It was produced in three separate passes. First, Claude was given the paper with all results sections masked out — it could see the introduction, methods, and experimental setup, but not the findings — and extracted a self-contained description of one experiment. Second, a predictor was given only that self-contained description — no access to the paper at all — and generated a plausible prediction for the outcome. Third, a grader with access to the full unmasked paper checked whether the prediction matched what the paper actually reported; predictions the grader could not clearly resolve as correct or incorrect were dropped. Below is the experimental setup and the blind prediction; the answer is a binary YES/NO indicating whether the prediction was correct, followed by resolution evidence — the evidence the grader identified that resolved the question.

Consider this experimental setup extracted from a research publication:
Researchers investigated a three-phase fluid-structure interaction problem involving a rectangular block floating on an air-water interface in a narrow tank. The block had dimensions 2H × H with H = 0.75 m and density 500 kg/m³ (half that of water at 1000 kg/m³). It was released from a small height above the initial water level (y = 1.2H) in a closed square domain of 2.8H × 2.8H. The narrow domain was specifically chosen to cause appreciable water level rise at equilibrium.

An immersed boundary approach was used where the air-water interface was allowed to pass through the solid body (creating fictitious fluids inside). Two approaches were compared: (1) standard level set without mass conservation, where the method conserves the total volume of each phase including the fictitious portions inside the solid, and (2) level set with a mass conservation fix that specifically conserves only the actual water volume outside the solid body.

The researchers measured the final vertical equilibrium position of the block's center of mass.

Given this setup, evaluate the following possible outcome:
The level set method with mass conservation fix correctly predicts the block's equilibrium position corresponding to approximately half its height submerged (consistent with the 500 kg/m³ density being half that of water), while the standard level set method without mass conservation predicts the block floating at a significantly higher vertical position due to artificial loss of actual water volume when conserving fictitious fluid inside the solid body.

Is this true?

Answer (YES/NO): NO